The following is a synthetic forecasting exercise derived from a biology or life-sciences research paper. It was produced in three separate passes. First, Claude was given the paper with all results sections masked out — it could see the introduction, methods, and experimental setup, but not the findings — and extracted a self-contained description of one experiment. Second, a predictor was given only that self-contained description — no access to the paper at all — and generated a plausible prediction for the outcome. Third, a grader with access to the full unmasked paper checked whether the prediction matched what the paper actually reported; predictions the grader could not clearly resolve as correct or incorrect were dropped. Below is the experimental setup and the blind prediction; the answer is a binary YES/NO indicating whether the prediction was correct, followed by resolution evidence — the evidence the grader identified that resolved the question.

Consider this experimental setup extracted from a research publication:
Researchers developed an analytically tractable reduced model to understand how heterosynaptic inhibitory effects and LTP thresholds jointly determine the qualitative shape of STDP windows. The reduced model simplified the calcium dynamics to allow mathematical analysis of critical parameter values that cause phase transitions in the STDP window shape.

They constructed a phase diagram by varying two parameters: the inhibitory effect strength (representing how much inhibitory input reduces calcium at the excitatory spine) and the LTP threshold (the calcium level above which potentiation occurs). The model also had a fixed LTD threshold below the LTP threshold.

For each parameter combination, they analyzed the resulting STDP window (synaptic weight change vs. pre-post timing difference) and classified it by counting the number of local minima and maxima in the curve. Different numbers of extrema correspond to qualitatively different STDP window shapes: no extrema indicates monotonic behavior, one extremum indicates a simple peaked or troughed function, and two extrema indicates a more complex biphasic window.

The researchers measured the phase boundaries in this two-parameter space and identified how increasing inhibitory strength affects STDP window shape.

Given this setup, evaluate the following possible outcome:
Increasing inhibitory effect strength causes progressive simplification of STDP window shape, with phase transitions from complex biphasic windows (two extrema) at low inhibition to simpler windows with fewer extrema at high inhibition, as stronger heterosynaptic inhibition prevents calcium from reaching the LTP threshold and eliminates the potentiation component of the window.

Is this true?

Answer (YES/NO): NO